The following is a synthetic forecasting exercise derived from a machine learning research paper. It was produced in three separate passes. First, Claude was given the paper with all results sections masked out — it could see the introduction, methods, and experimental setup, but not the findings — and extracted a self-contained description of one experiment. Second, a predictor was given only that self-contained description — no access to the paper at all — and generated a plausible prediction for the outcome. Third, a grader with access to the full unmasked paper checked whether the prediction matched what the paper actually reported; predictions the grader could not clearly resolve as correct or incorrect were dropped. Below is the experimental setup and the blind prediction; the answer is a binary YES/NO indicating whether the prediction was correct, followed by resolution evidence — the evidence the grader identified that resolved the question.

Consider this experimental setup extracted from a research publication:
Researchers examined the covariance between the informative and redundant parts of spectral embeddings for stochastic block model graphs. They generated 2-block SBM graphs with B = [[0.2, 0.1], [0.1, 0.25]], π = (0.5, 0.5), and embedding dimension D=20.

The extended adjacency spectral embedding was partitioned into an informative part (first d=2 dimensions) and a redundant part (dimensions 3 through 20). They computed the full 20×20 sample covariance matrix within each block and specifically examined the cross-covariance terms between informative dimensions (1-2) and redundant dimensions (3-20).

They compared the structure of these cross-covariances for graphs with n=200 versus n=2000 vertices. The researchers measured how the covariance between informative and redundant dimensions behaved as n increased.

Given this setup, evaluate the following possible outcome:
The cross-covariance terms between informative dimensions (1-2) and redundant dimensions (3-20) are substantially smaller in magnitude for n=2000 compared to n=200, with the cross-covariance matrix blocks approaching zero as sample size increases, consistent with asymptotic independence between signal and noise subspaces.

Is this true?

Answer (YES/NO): YES